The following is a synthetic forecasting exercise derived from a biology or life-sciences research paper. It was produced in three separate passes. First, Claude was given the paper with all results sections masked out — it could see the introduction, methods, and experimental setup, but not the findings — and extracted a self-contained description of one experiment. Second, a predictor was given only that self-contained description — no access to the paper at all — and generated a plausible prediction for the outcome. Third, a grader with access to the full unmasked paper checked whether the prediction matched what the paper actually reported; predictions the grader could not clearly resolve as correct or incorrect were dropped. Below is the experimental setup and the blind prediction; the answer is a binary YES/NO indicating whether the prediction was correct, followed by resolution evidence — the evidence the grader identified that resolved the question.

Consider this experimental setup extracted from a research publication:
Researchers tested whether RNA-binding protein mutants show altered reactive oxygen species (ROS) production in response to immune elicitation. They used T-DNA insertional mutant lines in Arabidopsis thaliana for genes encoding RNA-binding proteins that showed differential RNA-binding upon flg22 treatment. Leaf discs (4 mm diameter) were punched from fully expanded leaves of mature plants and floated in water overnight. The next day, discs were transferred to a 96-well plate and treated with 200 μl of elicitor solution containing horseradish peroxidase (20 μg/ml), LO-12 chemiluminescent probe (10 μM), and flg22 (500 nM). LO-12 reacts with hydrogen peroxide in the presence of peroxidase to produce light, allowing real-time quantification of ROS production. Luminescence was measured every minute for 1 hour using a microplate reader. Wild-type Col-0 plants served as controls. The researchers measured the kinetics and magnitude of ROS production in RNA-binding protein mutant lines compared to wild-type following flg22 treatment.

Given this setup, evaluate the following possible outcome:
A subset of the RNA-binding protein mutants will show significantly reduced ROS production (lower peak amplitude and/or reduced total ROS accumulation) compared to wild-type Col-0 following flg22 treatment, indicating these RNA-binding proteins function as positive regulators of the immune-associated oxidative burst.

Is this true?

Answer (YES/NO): YES